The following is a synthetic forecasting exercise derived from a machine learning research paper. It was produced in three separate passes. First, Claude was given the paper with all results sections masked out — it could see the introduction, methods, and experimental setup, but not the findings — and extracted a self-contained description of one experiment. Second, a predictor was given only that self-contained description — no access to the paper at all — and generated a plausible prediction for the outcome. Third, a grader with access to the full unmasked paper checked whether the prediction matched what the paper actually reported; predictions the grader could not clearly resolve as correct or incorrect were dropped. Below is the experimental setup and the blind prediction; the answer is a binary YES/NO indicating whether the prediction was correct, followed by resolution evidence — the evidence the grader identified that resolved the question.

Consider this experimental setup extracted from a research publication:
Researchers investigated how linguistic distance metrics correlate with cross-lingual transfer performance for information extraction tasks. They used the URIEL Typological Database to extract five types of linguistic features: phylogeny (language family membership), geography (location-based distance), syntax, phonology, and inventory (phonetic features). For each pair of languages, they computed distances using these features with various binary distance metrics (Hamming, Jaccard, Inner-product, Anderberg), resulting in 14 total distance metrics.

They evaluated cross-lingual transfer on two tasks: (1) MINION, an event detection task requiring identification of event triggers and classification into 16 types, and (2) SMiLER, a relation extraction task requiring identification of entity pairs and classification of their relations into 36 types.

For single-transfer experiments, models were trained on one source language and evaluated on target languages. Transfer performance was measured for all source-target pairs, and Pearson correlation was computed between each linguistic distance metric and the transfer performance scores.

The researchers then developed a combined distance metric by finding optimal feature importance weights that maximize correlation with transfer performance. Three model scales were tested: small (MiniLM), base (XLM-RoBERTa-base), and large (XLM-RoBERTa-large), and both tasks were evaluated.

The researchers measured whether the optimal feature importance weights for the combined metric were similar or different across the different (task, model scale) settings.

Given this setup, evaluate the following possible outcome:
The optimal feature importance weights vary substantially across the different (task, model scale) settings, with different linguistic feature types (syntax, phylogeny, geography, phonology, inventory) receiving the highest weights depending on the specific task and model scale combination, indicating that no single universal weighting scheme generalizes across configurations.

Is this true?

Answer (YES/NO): NO